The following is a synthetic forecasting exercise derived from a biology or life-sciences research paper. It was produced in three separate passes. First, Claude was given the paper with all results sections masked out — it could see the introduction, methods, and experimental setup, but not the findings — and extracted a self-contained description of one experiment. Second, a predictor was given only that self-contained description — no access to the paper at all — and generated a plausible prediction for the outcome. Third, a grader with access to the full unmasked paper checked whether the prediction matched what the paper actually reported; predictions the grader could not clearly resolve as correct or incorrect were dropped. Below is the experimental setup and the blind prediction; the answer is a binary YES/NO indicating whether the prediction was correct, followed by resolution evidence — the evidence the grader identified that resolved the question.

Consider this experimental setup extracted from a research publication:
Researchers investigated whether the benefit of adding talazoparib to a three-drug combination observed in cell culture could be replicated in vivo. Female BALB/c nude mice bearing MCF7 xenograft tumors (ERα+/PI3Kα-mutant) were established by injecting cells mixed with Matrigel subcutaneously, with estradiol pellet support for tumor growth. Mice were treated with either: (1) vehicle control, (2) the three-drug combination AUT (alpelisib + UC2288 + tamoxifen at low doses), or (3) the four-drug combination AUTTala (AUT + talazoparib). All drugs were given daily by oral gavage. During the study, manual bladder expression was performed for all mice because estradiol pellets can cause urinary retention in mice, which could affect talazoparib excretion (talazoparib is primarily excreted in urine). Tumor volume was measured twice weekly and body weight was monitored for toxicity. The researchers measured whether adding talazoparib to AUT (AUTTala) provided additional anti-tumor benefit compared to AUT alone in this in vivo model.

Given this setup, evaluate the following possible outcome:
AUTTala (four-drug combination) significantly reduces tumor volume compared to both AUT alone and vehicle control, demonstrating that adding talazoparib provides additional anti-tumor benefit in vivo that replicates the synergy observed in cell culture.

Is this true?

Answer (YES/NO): NO